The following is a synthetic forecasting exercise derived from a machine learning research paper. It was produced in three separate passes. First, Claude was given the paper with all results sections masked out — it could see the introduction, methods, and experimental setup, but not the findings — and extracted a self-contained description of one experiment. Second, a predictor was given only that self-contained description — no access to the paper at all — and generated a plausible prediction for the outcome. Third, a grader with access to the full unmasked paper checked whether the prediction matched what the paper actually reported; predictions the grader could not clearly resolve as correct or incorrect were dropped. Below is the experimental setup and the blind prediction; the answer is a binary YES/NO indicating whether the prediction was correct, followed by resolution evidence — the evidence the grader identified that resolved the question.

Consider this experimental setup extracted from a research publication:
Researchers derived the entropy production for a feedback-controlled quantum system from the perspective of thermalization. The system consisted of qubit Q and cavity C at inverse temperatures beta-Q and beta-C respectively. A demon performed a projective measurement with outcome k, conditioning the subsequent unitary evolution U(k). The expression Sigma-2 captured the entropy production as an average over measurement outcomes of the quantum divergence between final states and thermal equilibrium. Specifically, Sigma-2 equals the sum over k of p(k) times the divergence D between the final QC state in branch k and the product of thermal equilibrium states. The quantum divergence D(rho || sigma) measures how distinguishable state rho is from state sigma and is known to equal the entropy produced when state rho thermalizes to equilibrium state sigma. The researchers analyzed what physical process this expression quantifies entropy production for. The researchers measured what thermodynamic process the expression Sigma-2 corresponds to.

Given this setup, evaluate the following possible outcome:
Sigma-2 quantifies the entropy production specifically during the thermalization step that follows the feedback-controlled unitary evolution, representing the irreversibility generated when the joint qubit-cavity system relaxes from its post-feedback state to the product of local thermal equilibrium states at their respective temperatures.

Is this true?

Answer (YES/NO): YES